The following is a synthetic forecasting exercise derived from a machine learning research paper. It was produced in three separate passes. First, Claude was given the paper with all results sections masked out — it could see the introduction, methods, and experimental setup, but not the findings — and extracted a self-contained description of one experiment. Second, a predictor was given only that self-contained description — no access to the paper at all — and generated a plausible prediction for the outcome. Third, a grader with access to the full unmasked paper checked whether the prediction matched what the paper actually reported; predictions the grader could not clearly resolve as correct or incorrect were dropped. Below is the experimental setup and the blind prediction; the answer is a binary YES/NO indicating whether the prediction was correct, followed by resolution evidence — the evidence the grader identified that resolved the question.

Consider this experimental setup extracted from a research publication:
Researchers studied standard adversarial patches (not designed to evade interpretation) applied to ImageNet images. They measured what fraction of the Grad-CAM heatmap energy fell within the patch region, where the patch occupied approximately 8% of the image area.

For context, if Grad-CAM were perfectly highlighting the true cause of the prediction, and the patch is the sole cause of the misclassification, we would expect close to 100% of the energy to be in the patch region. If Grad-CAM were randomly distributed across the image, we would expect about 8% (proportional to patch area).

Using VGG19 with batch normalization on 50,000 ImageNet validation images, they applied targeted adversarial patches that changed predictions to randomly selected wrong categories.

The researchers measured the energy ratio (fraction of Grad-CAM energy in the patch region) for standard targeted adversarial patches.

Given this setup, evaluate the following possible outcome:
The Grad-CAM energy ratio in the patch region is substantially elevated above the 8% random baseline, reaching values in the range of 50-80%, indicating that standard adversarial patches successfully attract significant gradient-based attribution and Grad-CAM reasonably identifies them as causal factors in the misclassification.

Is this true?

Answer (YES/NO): YES